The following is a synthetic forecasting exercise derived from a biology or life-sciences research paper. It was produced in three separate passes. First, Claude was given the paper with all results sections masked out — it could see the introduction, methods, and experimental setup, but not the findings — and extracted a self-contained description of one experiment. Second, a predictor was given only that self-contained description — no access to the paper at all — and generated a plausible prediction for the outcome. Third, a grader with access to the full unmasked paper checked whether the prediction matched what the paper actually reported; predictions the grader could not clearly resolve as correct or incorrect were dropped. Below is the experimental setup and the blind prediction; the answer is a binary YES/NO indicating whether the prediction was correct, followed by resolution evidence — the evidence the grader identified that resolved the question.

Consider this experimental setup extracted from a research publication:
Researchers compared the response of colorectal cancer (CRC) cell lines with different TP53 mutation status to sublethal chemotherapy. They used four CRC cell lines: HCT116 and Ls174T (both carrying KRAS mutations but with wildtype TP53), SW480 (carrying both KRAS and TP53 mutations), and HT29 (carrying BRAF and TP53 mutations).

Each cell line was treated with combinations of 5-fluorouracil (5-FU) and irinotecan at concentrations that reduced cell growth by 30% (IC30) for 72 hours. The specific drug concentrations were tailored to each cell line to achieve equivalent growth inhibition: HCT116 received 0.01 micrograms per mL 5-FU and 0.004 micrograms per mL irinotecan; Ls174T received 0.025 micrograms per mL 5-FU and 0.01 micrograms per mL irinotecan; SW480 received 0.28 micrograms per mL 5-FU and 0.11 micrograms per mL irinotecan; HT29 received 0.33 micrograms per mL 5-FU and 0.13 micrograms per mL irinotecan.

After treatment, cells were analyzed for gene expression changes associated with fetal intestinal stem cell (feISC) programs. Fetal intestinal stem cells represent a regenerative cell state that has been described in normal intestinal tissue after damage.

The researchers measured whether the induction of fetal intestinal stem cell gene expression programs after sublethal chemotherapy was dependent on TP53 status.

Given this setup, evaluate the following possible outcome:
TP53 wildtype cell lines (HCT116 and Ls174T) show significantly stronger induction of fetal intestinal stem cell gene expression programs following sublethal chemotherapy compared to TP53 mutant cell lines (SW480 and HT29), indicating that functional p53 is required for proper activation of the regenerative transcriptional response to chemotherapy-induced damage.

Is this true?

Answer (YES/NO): NO